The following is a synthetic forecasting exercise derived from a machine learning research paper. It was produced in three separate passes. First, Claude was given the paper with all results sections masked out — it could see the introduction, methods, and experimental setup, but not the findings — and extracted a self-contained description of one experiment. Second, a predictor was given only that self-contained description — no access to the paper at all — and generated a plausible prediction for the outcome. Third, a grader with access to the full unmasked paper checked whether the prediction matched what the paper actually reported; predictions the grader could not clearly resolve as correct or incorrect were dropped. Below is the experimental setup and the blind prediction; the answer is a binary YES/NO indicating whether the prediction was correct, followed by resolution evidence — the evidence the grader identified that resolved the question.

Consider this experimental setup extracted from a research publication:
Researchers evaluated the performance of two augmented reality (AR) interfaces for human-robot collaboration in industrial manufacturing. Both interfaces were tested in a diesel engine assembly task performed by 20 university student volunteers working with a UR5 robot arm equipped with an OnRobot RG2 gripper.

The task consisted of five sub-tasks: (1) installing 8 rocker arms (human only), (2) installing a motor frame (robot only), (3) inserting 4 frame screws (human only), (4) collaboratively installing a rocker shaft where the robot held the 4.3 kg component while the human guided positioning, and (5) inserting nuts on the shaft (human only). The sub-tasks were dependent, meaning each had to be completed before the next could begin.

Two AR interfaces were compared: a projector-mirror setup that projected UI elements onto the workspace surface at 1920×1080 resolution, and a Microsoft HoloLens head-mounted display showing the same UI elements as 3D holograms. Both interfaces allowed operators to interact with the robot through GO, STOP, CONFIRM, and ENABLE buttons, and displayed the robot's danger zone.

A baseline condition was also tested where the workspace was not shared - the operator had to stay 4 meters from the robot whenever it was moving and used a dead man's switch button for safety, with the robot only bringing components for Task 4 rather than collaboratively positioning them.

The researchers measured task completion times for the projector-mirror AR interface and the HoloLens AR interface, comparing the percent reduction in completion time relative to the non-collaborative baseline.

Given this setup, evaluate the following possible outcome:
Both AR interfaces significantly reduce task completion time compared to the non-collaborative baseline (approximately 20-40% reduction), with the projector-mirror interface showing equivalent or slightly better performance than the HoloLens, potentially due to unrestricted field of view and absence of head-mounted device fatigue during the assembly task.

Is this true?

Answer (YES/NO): YES